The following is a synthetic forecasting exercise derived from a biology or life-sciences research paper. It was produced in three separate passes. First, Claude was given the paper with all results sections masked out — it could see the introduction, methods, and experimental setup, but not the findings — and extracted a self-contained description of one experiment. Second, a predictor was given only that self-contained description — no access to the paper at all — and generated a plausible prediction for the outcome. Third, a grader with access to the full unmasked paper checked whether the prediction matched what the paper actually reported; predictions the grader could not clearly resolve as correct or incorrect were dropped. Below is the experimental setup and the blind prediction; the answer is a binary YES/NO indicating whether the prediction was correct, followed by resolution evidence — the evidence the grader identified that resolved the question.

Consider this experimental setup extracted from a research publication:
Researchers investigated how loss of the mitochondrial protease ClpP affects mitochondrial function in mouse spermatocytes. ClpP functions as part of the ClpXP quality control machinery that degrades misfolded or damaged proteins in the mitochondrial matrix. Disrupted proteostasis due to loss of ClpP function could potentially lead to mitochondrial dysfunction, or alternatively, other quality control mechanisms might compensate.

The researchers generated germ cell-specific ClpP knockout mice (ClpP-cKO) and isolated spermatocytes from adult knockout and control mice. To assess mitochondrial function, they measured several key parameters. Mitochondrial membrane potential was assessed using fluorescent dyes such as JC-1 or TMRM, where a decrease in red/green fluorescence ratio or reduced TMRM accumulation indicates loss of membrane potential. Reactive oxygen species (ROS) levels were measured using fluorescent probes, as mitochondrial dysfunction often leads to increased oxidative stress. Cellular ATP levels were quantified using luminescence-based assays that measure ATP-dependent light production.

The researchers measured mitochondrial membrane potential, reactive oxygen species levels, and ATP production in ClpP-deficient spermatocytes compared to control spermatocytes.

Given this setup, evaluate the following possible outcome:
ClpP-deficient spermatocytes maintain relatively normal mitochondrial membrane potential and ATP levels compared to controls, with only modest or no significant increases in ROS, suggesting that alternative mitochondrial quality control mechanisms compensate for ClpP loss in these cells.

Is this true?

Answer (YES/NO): NO